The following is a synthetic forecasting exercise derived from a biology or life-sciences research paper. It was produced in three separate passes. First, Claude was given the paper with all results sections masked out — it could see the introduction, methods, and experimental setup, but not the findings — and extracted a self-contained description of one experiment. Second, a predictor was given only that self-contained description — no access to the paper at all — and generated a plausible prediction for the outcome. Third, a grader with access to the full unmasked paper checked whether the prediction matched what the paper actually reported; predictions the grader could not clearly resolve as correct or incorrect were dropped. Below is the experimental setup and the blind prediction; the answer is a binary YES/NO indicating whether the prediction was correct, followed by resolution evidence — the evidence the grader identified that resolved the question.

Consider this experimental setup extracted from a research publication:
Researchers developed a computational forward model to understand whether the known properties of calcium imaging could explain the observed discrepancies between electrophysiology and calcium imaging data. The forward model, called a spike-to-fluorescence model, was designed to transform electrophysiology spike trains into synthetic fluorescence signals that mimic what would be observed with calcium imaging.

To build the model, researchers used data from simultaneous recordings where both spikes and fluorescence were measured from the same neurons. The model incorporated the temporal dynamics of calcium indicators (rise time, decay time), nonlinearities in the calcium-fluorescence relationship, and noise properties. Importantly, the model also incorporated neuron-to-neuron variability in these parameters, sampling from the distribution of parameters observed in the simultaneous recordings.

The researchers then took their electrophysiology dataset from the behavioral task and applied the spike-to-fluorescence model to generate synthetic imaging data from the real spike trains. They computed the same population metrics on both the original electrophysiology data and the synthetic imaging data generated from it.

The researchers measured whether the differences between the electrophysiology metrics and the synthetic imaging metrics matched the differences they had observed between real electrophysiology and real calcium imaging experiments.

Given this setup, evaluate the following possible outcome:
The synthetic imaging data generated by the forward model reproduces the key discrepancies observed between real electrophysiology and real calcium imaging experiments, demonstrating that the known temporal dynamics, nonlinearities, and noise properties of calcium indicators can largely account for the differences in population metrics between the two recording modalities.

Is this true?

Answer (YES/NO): YES